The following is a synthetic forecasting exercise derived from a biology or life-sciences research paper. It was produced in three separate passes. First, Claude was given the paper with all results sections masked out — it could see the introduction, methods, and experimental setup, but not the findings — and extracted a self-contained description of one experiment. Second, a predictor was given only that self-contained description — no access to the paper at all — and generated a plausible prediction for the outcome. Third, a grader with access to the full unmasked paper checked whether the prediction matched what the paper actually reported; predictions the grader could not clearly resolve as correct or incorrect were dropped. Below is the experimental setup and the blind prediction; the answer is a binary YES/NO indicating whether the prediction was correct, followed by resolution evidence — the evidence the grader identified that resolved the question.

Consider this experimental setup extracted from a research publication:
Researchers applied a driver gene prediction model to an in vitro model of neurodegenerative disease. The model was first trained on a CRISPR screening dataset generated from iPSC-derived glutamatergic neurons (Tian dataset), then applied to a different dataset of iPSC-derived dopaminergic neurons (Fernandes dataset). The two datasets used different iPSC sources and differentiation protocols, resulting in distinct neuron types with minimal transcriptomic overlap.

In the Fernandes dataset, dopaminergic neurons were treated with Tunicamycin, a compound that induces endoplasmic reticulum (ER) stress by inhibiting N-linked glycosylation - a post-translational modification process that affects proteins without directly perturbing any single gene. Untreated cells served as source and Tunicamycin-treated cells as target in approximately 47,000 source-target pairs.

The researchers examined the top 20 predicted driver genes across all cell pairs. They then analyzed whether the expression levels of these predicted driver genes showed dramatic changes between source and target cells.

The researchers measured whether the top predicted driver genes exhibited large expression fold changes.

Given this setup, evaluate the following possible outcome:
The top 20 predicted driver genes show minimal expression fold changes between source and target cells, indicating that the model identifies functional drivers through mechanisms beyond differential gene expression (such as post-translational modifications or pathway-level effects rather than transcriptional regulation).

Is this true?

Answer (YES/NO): YES